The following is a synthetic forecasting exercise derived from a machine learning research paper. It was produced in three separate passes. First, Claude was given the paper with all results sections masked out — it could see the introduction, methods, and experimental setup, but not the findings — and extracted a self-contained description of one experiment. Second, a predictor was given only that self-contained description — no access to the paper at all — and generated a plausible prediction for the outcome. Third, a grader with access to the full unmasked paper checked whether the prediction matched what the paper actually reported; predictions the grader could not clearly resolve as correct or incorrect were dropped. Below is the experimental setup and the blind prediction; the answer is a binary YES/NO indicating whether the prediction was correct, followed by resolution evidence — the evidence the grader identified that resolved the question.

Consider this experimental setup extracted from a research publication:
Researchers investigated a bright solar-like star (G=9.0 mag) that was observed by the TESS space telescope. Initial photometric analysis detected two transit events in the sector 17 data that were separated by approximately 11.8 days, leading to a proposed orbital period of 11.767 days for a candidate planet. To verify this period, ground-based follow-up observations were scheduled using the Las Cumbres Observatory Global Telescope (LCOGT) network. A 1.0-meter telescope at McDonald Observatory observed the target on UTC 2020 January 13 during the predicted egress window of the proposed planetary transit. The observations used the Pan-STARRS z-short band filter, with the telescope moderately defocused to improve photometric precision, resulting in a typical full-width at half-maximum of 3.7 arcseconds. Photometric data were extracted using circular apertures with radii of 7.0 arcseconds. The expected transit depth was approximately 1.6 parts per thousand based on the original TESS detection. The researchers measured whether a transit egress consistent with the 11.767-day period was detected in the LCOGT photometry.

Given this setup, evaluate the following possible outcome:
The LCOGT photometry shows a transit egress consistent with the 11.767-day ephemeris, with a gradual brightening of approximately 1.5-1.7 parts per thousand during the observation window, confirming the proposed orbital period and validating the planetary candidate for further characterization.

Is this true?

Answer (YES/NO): NO